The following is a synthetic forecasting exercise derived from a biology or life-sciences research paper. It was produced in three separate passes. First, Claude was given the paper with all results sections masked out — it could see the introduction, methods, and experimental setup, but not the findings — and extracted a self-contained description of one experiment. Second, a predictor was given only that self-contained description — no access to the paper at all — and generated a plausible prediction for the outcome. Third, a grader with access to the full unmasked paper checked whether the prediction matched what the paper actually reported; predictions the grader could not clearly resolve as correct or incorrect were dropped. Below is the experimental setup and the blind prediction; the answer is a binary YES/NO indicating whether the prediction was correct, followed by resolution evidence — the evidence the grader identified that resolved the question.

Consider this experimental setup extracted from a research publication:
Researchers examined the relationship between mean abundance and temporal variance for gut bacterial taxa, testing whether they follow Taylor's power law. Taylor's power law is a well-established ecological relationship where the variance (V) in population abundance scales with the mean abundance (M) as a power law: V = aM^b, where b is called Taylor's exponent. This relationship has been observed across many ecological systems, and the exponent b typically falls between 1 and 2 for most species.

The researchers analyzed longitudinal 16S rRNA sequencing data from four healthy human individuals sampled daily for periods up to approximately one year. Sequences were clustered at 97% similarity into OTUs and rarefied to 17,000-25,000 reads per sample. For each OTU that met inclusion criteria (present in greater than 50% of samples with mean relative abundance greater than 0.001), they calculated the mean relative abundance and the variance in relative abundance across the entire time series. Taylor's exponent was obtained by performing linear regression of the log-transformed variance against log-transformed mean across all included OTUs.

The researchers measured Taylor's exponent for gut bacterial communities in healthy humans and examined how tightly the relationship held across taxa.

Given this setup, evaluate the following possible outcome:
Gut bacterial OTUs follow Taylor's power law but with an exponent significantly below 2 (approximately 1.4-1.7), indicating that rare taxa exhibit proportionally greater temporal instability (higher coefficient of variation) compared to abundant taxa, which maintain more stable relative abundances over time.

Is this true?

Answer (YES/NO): YES